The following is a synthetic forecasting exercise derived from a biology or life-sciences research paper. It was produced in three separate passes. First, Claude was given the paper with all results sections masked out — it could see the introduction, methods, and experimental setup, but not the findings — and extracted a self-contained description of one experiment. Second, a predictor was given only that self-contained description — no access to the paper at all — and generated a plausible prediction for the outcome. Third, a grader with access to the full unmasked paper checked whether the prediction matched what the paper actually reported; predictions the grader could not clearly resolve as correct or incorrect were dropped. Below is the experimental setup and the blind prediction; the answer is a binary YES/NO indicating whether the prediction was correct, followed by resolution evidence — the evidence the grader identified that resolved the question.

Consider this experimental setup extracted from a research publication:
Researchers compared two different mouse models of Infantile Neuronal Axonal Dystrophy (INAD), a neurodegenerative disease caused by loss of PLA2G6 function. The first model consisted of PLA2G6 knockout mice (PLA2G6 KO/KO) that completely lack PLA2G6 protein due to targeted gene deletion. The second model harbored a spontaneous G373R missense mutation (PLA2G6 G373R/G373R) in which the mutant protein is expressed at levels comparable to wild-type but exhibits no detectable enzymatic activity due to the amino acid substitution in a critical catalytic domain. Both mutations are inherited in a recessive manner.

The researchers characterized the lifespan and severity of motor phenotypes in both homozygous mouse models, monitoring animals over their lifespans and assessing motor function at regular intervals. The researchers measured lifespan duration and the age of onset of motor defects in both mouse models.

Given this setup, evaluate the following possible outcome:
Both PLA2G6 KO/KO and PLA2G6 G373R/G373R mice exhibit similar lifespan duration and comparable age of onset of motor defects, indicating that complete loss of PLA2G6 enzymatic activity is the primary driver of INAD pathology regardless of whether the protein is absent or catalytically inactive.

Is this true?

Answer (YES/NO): NO